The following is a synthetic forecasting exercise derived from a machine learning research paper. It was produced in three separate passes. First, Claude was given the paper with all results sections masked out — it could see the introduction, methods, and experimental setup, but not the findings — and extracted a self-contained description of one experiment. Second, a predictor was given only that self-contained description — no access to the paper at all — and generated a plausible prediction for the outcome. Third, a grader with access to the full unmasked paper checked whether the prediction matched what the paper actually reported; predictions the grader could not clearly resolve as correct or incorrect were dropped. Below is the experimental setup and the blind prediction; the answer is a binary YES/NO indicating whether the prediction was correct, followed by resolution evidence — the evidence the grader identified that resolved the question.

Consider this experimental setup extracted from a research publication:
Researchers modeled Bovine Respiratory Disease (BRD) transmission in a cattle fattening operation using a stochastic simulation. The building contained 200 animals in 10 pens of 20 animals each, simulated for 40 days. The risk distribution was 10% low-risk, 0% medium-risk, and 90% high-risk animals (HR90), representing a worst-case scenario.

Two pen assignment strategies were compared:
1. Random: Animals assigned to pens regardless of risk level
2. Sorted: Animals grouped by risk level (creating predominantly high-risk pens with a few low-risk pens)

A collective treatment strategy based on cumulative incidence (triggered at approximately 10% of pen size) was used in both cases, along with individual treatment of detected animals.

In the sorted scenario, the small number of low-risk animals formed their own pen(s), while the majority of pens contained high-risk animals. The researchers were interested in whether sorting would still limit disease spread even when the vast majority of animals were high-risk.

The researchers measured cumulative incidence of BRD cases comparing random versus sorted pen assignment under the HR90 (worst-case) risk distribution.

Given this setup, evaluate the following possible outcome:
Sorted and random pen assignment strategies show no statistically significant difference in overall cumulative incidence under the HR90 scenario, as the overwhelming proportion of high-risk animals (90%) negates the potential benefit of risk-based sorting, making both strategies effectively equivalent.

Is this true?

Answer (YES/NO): NO